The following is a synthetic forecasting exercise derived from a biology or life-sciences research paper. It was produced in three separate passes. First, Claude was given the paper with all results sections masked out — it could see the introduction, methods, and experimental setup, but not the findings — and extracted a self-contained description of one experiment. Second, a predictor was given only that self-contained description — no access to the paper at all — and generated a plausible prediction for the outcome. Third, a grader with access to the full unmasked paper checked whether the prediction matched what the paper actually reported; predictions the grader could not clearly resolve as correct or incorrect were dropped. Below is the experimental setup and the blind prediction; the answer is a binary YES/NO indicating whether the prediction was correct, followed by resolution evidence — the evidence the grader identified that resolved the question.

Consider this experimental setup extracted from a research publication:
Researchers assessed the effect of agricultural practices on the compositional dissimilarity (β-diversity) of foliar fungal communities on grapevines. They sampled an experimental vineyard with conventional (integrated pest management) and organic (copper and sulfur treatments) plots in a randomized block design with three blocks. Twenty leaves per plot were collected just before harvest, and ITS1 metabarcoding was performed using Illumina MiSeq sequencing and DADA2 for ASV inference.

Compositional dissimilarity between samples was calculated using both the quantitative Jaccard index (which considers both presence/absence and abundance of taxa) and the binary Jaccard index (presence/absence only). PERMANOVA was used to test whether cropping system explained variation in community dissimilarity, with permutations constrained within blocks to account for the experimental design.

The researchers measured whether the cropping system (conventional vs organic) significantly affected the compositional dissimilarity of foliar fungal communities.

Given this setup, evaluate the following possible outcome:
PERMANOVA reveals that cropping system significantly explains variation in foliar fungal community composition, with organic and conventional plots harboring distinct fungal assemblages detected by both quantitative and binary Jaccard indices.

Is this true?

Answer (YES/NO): YES